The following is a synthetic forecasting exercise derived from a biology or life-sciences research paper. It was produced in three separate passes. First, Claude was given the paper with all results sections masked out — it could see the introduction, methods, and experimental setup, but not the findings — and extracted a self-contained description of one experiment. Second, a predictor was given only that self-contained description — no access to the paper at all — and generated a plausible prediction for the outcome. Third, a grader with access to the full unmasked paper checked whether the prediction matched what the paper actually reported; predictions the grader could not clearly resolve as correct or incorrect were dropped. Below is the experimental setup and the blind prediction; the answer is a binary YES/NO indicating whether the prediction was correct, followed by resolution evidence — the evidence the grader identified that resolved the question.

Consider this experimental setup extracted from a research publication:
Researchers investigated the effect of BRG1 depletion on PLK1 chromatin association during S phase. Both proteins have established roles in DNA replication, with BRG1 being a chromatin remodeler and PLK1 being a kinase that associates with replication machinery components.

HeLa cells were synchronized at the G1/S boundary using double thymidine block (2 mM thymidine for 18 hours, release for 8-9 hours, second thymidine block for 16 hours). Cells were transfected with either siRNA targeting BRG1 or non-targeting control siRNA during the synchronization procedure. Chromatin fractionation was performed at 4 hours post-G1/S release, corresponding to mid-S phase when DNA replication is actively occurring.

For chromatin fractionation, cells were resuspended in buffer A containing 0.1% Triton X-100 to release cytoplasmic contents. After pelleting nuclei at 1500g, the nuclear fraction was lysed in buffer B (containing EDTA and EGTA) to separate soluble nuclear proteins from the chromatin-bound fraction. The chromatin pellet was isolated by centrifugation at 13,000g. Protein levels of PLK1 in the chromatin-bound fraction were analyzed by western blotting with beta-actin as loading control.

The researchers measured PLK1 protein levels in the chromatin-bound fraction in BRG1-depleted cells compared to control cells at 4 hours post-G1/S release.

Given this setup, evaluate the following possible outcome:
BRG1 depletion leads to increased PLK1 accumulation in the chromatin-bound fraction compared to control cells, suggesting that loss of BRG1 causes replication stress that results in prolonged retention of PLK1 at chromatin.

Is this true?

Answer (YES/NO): NO